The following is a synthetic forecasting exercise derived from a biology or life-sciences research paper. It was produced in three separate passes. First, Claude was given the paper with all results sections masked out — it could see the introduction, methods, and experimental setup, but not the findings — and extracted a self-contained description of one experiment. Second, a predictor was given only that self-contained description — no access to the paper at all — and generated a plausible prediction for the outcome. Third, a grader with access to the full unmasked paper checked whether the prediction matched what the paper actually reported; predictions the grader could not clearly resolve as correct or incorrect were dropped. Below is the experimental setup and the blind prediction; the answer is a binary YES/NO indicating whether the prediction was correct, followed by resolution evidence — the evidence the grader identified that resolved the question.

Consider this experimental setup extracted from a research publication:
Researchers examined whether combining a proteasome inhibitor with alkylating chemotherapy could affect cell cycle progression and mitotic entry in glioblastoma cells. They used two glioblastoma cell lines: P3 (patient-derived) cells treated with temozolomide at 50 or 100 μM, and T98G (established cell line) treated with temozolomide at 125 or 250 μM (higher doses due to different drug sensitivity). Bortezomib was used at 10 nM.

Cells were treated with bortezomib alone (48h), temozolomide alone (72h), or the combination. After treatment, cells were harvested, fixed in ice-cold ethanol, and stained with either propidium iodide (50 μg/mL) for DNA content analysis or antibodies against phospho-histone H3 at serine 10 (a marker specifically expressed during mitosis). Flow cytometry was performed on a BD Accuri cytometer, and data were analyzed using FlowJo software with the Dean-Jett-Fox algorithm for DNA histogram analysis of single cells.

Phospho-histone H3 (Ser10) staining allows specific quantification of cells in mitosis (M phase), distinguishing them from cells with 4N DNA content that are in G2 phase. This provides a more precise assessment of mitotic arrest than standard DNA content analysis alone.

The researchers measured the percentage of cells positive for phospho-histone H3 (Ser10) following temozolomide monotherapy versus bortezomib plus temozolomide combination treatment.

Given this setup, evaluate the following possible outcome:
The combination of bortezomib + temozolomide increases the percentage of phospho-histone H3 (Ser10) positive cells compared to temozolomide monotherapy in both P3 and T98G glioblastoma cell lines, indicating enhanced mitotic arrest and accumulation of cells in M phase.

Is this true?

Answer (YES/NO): NO